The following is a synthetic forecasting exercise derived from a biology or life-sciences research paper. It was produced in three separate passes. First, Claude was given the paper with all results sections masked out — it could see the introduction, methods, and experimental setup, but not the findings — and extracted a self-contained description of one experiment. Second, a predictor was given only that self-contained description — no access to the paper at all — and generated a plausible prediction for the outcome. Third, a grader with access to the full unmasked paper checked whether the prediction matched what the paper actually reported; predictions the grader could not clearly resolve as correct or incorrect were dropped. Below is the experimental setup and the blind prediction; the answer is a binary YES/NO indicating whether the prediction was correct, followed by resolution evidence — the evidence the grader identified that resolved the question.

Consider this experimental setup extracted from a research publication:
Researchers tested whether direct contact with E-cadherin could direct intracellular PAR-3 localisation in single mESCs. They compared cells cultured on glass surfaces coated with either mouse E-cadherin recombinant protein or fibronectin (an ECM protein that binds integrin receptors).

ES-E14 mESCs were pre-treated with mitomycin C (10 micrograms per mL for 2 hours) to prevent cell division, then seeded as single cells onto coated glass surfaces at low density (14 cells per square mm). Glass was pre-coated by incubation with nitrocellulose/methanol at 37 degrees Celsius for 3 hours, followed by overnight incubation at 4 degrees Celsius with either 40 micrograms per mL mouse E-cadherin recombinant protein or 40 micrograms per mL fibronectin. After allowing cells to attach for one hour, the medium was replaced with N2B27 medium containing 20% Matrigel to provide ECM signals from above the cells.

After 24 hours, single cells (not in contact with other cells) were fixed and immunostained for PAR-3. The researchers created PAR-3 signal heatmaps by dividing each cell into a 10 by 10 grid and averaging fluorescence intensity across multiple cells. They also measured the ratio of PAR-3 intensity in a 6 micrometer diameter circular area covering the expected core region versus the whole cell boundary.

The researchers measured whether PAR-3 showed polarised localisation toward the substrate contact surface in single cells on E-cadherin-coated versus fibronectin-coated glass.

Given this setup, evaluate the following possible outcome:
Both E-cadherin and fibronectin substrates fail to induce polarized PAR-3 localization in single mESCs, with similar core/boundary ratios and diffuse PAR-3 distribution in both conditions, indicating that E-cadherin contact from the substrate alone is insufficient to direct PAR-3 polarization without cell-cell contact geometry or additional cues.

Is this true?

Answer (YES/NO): NO